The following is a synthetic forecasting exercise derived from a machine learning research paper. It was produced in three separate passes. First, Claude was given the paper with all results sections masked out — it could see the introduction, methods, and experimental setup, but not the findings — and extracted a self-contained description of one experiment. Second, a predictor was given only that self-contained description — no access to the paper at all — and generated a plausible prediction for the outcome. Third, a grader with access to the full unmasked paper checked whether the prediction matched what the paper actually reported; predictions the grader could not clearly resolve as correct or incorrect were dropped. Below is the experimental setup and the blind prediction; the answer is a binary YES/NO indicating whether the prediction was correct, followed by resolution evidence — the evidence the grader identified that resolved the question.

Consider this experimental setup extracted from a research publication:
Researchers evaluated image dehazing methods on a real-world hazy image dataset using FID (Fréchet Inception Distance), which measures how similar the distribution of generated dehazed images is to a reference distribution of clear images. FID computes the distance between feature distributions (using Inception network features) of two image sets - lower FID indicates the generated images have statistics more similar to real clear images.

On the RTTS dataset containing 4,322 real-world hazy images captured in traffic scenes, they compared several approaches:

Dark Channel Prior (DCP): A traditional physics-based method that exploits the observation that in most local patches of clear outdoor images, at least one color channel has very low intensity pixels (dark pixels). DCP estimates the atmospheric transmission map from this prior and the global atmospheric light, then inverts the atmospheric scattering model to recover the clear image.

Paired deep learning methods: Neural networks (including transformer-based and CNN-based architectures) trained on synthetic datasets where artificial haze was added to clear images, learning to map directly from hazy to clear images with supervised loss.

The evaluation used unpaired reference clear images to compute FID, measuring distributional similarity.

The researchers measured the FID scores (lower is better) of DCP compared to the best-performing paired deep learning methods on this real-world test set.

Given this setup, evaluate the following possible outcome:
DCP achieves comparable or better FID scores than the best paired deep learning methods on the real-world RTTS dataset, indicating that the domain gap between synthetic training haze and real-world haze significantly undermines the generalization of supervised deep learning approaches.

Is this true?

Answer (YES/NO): NO